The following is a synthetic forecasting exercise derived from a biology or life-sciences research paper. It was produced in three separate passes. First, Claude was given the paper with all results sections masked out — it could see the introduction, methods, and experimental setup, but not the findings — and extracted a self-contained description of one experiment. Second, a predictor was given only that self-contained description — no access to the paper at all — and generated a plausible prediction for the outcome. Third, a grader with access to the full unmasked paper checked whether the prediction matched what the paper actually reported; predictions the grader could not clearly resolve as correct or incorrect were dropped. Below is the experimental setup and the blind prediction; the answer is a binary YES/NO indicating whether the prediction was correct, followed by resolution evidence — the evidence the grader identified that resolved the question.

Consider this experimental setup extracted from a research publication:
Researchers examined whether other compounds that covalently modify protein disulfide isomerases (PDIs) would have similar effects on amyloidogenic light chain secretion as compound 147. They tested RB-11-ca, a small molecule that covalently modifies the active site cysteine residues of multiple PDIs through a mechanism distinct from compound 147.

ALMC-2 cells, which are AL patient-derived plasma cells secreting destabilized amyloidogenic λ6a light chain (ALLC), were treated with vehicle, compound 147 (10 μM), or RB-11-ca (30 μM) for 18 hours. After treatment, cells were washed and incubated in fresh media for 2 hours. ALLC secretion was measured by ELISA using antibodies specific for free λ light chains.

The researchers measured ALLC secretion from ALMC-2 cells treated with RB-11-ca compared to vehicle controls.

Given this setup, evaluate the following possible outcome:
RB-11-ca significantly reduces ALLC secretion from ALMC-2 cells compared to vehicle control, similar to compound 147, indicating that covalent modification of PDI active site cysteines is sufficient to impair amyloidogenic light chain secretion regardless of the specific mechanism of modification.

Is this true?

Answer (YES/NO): YES